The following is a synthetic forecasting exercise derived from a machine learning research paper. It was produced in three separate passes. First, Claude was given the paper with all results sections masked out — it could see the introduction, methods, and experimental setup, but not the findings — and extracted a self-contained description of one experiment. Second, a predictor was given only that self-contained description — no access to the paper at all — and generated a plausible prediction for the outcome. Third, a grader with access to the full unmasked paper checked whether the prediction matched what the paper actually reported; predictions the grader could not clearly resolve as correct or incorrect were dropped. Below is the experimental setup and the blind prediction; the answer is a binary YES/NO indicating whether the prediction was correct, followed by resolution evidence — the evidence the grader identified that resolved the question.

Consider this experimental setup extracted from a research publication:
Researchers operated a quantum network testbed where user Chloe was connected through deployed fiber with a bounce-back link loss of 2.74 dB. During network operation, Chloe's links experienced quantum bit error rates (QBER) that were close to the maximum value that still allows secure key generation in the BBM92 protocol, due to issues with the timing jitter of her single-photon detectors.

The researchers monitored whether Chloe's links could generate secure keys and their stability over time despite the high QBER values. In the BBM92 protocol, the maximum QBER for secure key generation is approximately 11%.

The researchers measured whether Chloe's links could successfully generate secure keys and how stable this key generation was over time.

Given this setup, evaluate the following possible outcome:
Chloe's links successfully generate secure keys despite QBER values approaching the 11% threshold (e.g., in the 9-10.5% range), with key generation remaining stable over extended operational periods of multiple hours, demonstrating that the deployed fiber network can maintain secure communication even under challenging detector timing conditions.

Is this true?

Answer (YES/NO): NO